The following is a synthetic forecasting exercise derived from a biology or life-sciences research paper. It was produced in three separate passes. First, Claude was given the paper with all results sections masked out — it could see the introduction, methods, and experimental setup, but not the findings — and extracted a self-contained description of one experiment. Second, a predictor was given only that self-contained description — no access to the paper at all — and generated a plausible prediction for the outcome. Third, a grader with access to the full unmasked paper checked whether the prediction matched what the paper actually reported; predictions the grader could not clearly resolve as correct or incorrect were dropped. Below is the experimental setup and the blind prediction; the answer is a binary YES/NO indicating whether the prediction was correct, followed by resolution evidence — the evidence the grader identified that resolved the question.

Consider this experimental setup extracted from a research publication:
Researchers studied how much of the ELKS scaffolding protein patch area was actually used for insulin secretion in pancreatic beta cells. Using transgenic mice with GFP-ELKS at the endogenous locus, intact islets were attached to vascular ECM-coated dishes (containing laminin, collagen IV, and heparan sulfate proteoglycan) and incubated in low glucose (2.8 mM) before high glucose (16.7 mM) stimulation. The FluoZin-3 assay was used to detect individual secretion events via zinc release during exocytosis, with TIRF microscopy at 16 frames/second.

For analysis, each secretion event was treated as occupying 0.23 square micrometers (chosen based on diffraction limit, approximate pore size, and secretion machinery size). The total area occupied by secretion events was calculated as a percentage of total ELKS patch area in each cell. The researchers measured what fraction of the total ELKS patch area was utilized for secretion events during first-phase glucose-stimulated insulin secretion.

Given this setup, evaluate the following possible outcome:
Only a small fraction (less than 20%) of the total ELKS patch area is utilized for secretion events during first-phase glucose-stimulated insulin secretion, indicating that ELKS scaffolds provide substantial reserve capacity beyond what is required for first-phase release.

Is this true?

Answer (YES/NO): YES